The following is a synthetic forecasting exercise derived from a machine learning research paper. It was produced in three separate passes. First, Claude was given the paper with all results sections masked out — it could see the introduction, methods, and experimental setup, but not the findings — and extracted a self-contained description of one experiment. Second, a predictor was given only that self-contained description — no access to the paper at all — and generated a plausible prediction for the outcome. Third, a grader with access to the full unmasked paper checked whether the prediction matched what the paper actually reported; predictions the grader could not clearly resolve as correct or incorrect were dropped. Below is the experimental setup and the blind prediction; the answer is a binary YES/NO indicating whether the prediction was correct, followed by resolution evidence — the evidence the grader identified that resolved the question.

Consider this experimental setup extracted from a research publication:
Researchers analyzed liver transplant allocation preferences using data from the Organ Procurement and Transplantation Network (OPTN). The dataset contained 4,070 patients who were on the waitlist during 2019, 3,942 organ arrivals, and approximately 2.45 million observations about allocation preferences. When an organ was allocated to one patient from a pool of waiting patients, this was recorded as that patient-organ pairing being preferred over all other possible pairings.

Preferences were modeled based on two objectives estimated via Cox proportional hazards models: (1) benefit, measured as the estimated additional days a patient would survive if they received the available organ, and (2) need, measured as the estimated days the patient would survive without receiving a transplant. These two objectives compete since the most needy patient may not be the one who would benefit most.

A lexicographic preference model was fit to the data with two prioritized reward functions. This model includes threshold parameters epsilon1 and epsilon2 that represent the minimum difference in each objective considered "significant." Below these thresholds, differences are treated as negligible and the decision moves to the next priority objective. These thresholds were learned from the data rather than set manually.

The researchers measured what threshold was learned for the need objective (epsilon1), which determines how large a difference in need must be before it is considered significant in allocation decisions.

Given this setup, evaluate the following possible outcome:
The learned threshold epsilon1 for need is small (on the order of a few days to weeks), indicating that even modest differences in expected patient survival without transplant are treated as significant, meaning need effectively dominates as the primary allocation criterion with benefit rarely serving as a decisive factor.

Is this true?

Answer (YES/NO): NO